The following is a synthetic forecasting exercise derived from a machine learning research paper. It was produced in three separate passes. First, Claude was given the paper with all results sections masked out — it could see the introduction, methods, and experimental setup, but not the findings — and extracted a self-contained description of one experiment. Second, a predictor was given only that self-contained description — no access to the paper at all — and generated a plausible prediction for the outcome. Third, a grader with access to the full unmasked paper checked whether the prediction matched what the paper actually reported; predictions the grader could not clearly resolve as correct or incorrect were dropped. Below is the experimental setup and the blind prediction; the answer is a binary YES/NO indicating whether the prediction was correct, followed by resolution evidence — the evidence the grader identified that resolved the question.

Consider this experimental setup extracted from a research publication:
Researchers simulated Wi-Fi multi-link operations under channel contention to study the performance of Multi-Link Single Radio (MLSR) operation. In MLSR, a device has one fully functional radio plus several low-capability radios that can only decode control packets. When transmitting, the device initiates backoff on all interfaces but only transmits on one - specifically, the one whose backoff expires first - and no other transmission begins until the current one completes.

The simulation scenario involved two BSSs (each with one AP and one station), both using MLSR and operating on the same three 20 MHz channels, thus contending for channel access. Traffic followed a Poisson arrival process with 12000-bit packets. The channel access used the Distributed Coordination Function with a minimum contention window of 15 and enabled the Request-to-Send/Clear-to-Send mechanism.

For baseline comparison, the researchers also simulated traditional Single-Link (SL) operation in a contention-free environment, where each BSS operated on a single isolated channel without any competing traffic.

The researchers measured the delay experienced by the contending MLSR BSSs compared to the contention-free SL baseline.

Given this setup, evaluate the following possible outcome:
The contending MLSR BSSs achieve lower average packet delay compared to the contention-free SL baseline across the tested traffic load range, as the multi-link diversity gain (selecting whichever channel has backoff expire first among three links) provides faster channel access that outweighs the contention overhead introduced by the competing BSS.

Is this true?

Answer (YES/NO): NO